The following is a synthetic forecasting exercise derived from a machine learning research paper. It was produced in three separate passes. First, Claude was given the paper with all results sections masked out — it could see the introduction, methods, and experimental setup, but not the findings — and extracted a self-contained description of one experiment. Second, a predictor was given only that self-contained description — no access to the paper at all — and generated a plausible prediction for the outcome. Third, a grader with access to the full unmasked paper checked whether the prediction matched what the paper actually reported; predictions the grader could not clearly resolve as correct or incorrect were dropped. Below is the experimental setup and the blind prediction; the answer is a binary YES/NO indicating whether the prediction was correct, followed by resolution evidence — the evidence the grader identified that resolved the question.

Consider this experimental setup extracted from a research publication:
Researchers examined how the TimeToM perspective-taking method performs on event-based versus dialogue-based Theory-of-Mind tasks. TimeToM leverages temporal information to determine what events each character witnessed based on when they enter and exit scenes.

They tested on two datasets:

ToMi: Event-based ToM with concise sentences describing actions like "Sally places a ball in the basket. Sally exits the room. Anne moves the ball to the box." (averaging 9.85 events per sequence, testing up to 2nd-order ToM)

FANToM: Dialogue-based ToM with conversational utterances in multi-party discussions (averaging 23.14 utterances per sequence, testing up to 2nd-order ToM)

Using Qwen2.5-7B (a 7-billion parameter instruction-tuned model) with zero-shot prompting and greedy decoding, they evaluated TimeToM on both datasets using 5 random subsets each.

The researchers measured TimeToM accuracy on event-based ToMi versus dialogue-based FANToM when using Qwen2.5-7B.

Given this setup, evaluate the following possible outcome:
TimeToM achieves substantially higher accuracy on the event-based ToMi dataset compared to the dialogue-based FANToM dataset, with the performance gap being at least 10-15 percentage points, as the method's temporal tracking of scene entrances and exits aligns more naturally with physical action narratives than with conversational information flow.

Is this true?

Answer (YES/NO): YES